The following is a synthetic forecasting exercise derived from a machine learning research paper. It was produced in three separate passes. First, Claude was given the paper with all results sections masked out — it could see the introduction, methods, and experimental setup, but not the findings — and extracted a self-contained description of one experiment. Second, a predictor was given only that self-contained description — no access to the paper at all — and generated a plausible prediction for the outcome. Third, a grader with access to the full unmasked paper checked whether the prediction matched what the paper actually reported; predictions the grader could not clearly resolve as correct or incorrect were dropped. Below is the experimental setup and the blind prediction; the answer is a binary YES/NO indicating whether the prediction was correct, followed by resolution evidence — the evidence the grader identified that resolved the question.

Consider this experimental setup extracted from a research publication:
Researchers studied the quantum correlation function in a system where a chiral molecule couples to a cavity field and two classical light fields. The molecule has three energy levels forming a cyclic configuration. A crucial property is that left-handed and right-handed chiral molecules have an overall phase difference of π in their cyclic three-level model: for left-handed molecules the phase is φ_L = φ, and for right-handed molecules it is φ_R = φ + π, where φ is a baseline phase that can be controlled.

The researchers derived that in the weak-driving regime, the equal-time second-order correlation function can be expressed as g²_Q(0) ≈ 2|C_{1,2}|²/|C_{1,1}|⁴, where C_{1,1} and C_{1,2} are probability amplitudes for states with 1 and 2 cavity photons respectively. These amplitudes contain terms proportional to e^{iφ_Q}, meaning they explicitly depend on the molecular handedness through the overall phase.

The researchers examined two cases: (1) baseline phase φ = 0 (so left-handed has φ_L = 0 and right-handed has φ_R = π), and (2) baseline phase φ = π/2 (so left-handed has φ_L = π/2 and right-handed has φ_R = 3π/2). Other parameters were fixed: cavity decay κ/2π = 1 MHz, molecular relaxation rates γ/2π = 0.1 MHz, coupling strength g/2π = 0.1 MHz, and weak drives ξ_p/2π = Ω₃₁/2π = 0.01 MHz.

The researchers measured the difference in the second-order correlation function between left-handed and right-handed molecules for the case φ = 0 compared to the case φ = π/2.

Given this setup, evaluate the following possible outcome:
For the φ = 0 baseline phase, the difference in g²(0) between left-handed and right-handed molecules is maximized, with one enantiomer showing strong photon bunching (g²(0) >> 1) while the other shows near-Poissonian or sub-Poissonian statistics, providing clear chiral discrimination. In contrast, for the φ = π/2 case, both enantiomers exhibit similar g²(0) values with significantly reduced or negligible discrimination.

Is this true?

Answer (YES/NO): NO